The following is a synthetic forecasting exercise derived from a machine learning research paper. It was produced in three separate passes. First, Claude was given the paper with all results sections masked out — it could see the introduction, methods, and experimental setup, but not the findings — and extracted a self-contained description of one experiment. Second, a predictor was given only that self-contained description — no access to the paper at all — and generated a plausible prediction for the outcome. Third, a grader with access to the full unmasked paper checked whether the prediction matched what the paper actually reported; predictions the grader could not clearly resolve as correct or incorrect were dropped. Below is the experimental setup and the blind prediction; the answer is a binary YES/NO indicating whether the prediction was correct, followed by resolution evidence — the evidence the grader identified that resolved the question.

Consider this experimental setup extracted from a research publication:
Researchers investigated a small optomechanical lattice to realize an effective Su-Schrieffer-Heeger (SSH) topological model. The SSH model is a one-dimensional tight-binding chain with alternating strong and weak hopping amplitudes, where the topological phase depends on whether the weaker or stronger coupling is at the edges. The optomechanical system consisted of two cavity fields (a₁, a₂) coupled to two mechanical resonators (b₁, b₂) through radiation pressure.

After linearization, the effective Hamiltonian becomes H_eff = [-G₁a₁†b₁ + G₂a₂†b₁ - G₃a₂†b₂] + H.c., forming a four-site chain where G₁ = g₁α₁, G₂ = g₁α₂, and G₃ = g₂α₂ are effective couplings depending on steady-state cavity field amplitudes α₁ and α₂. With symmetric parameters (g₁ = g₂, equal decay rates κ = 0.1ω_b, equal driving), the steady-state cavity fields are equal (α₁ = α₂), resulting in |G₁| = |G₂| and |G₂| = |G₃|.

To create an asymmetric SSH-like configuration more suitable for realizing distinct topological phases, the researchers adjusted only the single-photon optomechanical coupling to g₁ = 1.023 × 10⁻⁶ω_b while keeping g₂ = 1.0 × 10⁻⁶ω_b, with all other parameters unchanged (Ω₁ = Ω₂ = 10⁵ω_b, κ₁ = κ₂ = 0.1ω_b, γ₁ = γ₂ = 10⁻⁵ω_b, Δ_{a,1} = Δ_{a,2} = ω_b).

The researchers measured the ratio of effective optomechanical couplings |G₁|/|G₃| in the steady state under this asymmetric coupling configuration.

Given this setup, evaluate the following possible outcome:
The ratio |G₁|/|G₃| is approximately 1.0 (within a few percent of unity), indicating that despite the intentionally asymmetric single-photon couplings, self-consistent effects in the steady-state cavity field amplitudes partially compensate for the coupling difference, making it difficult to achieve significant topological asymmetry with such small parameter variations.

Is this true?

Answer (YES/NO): YES